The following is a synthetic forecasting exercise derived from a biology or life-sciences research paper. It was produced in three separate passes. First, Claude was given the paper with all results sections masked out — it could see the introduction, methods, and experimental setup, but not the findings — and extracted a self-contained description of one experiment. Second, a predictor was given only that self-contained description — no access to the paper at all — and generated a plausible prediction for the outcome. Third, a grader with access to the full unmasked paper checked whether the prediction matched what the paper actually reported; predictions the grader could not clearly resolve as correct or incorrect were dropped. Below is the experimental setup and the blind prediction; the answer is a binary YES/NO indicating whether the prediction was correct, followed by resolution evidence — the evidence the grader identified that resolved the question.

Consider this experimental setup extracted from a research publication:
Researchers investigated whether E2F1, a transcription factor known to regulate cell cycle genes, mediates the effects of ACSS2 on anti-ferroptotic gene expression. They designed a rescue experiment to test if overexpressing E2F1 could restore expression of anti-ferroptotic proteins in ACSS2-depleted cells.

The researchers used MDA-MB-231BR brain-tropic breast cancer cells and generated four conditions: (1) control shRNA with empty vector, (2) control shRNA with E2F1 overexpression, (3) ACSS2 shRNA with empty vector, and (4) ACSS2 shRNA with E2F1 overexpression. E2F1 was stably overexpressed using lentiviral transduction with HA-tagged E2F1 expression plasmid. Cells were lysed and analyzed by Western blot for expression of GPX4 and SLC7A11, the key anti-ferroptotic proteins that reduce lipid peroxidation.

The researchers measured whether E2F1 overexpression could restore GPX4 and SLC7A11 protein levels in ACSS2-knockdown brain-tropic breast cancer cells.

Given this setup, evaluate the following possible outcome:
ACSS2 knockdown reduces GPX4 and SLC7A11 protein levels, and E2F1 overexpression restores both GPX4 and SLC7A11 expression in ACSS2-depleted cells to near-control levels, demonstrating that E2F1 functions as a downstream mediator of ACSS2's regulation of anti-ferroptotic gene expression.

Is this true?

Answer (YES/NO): YES